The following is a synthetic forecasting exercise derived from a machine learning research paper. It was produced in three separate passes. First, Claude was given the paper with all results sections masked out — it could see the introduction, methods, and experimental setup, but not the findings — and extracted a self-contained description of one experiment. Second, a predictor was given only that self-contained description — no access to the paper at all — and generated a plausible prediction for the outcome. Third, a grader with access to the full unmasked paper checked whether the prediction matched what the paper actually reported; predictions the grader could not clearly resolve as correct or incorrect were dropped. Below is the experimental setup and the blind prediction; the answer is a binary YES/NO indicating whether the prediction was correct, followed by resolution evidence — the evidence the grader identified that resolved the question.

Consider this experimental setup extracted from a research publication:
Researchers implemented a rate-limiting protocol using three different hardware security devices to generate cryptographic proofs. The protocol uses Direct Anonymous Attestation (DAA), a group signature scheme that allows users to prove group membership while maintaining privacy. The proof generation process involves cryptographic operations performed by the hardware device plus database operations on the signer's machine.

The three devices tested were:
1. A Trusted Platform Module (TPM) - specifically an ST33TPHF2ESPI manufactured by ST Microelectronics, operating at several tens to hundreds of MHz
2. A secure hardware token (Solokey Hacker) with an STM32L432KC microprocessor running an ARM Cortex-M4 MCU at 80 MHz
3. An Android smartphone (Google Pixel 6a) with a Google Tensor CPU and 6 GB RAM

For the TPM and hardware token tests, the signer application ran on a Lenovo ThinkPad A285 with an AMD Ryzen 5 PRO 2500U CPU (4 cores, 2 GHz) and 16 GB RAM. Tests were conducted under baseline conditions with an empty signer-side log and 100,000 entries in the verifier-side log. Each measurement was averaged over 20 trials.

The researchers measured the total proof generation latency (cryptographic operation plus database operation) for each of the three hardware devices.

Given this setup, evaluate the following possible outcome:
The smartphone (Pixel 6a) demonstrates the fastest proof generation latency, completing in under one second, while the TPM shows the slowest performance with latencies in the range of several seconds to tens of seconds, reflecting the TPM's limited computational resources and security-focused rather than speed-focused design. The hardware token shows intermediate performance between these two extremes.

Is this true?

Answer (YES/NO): NO